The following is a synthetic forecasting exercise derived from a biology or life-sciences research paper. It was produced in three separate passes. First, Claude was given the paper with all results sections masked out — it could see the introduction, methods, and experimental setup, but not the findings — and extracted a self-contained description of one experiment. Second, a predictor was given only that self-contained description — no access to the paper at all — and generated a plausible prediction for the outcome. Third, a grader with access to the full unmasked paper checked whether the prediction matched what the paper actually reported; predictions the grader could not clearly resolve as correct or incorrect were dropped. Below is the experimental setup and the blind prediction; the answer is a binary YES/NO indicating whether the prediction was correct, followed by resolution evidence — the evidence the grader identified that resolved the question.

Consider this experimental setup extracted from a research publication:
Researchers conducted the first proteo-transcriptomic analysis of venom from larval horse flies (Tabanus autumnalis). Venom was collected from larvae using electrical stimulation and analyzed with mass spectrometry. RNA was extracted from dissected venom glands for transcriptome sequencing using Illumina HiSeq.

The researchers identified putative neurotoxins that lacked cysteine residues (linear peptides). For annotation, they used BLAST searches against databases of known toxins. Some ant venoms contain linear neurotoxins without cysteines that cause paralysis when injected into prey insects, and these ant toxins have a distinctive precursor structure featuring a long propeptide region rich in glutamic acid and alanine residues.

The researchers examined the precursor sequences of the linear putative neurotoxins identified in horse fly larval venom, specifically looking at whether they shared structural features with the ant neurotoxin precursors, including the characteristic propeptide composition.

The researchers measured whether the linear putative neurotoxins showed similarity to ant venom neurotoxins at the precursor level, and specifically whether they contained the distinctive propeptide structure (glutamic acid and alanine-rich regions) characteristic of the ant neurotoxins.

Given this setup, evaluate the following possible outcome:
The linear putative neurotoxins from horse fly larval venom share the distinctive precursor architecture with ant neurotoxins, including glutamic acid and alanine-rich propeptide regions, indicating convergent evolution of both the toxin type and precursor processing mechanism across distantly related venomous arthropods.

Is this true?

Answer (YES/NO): YES